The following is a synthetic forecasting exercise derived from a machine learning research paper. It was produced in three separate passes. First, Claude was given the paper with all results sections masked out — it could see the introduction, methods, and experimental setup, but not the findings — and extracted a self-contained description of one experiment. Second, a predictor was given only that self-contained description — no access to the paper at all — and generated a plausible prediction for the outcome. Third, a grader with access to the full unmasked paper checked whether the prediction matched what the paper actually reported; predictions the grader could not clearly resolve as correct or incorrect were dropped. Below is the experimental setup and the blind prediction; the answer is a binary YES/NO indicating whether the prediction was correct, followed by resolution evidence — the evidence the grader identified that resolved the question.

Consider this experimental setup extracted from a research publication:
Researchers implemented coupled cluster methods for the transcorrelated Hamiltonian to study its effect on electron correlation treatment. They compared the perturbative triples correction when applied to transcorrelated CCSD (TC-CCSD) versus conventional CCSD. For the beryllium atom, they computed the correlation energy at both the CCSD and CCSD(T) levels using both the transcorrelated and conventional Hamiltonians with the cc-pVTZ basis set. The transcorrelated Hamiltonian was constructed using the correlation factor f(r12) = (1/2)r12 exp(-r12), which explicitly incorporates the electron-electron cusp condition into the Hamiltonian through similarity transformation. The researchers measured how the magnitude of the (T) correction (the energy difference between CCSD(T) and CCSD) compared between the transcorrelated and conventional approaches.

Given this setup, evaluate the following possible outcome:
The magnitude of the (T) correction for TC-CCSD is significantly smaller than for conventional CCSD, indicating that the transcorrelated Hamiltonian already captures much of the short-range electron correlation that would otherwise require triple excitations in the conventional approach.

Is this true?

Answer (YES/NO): YES